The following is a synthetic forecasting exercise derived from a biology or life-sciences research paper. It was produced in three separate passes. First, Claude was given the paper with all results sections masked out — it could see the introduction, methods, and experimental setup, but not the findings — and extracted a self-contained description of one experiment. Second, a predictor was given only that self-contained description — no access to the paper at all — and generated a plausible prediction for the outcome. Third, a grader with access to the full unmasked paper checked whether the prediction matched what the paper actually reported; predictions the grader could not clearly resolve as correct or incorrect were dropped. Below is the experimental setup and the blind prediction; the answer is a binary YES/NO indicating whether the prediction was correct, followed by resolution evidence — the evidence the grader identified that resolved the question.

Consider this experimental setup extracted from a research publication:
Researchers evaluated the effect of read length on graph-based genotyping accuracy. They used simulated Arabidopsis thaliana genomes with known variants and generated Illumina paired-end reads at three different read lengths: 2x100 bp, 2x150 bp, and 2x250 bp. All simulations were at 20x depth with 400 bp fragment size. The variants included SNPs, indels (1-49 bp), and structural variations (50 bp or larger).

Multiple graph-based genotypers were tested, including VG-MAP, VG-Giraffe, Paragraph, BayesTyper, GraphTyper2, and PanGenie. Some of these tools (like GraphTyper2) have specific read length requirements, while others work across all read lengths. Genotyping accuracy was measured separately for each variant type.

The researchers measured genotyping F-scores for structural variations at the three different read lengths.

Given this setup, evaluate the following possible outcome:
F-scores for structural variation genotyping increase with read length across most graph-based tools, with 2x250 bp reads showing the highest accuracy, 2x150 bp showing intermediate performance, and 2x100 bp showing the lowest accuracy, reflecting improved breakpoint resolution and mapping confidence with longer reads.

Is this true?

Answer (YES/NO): NO